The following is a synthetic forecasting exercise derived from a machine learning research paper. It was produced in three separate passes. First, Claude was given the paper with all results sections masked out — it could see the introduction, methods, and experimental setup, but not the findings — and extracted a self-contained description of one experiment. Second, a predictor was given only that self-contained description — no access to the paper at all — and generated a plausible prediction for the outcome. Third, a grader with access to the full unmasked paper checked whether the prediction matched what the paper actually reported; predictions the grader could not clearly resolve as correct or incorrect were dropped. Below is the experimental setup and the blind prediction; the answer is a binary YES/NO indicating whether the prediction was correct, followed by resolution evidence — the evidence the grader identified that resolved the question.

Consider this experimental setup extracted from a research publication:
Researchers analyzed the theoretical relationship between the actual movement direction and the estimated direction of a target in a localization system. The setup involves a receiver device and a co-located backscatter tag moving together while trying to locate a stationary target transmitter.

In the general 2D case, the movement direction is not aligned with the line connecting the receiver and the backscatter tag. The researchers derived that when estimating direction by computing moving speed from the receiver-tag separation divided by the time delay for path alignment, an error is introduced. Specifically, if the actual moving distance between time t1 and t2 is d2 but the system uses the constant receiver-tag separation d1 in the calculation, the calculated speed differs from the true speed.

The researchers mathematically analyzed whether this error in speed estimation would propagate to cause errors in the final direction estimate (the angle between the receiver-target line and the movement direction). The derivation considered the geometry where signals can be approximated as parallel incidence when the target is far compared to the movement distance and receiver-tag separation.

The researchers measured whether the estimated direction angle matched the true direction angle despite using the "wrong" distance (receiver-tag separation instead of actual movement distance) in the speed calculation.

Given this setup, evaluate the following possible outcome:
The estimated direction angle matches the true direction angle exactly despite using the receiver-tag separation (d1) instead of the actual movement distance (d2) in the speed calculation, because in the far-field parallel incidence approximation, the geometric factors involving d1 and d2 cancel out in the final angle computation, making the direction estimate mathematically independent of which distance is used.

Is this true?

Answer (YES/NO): YES